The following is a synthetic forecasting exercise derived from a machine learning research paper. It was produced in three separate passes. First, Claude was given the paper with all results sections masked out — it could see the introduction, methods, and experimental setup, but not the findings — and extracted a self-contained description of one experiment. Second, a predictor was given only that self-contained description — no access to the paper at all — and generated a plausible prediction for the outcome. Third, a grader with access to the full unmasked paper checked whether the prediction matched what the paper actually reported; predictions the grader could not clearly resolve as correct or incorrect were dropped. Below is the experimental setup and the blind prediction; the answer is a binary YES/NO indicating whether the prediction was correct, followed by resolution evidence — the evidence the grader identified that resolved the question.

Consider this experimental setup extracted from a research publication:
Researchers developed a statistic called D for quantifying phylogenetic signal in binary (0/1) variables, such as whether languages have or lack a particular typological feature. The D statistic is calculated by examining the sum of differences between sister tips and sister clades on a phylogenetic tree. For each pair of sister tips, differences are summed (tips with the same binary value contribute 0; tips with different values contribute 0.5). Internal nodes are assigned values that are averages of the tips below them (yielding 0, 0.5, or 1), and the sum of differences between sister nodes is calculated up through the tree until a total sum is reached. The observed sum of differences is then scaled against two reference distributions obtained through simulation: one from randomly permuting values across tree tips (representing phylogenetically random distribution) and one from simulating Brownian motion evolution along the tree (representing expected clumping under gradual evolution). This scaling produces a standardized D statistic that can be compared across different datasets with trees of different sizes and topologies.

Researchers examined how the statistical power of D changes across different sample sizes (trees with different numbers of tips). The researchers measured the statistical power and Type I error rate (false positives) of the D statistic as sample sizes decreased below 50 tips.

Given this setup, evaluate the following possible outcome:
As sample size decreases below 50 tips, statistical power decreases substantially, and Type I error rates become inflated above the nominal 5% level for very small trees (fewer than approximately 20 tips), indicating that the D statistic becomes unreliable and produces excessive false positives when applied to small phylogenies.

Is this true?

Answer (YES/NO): NO